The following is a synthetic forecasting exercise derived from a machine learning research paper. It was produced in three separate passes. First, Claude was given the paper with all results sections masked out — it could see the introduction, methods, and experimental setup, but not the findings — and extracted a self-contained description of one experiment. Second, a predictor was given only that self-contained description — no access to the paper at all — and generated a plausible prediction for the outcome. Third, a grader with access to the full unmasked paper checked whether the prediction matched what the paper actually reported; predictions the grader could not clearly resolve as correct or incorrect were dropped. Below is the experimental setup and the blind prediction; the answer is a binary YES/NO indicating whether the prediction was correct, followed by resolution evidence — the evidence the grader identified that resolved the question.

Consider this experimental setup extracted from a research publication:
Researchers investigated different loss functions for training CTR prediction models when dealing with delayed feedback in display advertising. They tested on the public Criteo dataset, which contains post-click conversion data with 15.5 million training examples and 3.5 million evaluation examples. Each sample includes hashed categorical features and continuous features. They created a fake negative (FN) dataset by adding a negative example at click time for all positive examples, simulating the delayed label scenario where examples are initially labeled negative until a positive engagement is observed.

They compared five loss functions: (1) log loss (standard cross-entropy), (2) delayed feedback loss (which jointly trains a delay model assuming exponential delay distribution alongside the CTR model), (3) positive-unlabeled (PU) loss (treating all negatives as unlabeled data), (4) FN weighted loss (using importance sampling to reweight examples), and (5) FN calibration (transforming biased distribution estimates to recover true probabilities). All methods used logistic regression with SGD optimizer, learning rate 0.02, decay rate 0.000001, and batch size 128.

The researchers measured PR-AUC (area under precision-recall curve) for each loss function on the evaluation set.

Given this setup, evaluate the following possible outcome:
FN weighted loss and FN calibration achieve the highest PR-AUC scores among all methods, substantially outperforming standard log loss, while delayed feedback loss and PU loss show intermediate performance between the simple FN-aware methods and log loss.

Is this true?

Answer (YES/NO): NO